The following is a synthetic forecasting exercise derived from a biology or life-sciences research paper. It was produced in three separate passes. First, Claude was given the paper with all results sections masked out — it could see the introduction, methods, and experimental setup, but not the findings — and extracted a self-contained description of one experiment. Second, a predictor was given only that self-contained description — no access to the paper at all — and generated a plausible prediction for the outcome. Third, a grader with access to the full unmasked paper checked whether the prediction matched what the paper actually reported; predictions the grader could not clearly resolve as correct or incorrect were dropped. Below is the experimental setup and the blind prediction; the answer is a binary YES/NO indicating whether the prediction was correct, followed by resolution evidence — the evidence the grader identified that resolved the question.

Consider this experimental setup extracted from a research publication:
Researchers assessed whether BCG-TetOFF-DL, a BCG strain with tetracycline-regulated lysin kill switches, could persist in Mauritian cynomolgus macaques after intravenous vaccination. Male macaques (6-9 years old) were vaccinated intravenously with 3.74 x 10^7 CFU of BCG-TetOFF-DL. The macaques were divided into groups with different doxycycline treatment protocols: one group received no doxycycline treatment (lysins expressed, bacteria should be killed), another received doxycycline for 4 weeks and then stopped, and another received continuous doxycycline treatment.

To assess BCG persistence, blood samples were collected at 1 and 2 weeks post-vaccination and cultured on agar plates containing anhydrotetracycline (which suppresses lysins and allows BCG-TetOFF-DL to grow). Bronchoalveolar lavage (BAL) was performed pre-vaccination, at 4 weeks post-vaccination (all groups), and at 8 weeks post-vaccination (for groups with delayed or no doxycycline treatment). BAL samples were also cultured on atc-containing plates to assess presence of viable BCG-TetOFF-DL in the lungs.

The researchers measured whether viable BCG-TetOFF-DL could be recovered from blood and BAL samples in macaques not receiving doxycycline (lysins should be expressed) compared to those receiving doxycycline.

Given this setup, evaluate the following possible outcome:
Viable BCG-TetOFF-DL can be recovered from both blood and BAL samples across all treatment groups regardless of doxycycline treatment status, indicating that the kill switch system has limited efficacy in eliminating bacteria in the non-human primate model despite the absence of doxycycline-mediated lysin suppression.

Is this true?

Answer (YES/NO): NO